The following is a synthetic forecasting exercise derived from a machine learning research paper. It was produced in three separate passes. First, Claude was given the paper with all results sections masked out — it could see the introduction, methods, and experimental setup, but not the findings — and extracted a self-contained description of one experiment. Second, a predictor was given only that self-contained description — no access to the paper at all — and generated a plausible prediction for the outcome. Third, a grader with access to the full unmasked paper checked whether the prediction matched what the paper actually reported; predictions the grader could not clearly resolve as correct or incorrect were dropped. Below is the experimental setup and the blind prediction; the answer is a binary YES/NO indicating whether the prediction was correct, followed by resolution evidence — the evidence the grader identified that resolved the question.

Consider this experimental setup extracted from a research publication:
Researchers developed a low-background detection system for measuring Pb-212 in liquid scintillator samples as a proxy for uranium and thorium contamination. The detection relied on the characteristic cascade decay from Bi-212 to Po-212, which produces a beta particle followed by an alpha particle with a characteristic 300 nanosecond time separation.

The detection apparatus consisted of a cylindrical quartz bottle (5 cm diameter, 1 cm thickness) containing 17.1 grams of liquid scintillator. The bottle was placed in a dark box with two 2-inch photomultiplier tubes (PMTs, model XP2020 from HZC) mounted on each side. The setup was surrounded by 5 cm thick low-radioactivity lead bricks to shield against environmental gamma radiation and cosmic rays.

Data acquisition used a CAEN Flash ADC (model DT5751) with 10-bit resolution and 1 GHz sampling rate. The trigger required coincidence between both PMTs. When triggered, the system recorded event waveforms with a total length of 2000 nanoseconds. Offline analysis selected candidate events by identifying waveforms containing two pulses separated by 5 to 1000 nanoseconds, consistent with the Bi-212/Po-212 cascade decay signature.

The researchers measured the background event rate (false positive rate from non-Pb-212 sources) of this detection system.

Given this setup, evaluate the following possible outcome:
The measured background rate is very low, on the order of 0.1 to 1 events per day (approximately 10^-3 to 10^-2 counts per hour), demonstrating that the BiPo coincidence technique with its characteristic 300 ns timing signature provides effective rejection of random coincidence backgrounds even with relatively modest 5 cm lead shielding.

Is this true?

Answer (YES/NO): NO